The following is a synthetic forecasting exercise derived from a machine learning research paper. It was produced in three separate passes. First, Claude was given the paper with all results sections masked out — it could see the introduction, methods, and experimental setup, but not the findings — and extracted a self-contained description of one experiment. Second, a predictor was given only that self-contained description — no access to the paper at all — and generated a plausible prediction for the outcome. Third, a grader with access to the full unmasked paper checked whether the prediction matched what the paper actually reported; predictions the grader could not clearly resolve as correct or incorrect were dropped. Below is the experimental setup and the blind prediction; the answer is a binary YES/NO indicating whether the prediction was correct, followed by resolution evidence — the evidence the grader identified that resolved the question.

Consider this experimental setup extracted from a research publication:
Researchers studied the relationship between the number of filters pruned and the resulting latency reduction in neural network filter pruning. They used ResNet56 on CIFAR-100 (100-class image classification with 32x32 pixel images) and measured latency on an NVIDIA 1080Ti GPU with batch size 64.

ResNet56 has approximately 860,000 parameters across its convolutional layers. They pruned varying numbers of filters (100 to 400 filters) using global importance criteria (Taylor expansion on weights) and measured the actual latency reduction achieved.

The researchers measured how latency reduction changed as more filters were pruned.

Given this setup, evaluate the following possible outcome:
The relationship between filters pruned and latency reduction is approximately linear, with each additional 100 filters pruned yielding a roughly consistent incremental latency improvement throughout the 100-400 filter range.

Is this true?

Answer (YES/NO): NO